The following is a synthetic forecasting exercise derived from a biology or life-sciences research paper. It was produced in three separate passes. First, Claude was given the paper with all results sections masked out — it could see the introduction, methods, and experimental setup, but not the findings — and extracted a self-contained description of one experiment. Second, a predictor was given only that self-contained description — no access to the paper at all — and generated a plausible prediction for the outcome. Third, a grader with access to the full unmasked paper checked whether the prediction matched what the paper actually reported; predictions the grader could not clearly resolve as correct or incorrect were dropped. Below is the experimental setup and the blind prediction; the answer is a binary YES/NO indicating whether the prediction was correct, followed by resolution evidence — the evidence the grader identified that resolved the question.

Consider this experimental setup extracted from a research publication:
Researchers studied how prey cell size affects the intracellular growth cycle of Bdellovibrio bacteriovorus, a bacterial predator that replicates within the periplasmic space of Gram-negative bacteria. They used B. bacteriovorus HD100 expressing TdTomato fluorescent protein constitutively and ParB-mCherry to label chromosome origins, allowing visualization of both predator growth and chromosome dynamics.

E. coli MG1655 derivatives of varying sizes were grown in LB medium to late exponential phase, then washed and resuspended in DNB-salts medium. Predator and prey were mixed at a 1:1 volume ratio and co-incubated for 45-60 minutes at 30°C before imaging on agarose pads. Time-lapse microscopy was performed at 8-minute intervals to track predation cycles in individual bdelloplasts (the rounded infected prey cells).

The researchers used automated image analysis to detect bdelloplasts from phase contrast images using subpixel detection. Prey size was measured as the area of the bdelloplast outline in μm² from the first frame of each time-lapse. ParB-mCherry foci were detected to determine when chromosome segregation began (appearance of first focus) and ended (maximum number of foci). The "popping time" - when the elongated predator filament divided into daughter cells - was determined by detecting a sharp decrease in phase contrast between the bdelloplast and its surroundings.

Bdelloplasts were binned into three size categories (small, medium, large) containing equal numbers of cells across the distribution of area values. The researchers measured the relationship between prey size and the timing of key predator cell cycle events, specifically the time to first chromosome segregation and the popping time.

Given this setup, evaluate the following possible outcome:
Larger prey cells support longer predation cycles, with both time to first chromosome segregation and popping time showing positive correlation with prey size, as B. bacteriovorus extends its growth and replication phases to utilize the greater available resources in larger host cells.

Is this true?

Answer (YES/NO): NO